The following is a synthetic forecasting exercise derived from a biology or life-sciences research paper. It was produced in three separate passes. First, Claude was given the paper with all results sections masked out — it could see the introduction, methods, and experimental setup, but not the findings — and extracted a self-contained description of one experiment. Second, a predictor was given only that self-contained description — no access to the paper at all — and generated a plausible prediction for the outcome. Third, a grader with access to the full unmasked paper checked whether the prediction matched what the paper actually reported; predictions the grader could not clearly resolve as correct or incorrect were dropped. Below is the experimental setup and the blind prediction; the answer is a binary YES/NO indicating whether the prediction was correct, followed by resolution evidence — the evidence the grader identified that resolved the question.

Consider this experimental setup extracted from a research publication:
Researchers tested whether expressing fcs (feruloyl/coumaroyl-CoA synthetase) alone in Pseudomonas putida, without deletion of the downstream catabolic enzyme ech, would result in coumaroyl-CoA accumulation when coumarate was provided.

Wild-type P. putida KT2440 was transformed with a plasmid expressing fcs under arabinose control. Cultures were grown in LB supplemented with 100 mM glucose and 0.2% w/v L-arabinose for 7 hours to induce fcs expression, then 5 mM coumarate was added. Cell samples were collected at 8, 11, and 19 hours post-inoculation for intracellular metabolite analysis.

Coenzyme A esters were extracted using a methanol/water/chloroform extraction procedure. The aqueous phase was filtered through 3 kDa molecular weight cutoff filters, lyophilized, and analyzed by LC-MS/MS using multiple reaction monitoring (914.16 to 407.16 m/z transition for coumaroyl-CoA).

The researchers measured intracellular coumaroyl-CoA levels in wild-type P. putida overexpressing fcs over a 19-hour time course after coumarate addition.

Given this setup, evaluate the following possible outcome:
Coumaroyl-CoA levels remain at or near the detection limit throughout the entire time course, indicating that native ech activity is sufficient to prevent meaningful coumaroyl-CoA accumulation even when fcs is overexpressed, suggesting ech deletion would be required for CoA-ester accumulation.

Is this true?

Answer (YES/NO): NO